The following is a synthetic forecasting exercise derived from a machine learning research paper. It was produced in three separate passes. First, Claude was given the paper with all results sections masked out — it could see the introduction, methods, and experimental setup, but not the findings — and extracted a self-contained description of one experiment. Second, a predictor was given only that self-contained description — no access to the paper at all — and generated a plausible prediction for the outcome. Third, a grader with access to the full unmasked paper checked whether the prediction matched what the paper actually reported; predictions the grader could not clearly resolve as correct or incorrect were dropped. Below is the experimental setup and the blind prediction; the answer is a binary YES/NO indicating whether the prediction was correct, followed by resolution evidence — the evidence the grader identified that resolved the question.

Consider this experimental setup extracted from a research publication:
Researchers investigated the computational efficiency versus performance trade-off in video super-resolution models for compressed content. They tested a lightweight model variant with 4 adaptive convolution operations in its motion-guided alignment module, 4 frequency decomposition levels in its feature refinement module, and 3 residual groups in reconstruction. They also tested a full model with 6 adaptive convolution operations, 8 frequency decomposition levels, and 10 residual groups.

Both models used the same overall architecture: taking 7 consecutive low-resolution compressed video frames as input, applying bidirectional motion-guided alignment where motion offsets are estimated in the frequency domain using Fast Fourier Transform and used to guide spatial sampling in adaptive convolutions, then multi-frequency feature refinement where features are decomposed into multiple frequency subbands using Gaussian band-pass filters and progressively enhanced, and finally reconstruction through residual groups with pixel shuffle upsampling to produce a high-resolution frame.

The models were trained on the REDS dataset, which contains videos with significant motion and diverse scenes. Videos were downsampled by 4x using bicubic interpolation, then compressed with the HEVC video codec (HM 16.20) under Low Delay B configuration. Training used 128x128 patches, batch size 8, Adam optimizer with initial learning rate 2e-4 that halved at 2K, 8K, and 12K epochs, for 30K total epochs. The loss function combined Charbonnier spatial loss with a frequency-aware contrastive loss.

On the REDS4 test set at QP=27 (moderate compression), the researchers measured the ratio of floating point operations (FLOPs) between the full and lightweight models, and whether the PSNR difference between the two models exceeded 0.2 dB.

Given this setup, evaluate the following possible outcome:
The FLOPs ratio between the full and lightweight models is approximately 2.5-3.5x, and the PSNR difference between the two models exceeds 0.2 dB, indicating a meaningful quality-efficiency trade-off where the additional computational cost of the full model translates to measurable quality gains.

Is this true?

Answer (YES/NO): NO